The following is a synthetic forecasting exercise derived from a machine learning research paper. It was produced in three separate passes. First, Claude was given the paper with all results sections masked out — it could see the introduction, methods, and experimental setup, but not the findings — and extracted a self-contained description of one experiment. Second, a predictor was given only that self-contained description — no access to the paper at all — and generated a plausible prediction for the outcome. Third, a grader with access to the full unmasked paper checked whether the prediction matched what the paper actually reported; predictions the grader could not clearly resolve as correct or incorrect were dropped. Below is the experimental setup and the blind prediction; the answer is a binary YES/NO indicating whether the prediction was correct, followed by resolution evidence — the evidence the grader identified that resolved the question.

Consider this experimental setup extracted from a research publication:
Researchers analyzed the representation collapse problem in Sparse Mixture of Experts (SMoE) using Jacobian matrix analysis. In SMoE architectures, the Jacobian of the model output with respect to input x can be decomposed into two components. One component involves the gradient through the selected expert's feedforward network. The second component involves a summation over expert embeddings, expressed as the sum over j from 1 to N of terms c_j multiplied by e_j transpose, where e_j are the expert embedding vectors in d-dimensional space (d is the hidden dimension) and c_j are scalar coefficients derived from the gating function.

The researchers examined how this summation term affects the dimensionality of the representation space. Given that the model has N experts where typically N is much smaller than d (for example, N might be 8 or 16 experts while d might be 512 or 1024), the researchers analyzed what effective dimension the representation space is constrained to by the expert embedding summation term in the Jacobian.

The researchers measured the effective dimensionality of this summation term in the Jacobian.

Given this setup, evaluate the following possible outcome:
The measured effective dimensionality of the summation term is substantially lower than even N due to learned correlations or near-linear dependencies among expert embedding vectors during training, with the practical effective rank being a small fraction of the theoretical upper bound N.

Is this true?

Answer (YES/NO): NO